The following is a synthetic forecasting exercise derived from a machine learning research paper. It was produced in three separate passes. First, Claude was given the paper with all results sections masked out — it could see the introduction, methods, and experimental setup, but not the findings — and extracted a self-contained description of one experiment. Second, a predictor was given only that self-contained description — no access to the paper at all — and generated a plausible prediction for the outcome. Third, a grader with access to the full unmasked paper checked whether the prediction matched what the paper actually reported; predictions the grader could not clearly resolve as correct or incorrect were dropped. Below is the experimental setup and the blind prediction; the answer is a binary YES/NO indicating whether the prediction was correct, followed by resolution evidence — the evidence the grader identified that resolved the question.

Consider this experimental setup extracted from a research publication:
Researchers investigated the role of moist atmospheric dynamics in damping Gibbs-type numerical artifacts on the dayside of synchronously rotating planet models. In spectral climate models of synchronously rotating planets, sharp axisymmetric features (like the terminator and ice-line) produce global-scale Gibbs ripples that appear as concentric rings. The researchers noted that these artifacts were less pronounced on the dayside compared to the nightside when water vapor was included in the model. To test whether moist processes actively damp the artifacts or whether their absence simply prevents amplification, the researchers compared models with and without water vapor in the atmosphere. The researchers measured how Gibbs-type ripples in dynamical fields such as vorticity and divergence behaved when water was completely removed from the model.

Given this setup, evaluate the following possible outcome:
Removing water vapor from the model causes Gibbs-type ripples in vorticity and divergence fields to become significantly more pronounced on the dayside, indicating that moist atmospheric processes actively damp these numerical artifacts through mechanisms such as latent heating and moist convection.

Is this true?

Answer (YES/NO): NO